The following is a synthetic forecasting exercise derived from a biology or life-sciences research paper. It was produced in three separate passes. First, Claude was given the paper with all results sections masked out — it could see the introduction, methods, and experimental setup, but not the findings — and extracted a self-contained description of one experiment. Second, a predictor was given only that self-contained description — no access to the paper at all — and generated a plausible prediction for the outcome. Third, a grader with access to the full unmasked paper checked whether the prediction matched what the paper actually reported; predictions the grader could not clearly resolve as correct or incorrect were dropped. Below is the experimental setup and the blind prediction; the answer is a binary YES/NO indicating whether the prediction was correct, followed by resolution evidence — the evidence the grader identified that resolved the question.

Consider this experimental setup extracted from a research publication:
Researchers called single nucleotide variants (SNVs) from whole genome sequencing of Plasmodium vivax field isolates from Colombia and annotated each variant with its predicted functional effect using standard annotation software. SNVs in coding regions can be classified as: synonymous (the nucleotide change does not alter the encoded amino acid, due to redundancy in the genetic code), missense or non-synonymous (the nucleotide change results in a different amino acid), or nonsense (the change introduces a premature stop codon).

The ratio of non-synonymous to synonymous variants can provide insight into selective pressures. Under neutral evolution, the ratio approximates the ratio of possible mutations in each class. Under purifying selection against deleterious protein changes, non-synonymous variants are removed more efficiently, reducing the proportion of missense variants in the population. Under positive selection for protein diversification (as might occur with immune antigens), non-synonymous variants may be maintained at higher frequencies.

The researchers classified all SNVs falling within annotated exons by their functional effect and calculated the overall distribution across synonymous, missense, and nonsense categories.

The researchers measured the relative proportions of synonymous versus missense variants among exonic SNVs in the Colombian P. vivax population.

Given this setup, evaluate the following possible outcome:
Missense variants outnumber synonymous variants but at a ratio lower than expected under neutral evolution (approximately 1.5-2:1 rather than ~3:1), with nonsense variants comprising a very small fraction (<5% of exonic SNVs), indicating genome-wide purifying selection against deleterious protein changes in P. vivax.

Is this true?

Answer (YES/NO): NO